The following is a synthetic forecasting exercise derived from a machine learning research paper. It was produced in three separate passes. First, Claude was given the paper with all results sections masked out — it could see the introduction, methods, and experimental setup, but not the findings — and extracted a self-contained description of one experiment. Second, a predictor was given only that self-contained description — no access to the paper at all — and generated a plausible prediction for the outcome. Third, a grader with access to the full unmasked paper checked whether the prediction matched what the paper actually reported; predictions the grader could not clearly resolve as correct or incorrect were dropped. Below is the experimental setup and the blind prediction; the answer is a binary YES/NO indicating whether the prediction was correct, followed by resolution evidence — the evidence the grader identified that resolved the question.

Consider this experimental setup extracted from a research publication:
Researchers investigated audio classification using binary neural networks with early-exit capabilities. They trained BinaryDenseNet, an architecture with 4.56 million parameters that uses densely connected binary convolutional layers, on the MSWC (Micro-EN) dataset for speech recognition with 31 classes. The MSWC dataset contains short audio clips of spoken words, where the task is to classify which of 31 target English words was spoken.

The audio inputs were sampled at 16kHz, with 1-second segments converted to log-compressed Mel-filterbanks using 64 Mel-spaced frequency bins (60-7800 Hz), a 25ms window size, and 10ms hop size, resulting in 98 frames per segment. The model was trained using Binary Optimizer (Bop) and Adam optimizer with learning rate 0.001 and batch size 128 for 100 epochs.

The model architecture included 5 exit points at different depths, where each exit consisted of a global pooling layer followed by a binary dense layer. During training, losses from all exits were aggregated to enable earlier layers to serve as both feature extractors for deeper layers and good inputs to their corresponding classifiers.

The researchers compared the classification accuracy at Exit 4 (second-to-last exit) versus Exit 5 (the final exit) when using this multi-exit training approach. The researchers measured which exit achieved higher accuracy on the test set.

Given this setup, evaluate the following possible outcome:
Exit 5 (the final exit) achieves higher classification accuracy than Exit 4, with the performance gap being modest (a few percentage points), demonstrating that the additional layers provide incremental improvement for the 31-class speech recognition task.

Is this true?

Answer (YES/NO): NO